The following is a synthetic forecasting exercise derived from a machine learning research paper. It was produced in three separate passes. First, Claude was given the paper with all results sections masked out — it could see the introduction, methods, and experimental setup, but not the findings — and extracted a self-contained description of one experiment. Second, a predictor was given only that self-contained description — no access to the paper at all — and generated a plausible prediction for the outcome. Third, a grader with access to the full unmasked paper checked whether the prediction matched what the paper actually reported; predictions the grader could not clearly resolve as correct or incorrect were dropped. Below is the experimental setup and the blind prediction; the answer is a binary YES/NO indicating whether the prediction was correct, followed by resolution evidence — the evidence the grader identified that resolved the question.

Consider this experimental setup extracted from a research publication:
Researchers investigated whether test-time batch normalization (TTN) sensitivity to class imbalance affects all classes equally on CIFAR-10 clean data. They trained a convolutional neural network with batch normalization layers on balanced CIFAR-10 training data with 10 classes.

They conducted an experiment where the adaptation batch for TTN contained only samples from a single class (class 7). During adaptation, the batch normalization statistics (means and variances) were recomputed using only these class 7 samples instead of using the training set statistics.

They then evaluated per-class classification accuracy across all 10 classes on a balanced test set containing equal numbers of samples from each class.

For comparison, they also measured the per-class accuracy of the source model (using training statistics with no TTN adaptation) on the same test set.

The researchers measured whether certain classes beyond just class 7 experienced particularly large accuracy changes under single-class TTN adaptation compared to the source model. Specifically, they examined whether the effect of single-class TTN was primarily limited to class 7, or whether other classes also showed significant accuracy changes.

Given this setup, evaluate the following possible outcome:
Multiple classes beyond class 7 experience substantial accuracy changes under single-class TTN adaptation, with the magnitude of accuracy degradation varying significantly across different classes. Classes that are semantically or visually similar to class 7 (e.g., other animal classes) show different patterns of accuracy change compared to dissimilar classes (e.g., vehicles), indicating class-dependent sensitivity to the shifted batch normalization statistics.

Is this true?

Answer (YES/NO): NO